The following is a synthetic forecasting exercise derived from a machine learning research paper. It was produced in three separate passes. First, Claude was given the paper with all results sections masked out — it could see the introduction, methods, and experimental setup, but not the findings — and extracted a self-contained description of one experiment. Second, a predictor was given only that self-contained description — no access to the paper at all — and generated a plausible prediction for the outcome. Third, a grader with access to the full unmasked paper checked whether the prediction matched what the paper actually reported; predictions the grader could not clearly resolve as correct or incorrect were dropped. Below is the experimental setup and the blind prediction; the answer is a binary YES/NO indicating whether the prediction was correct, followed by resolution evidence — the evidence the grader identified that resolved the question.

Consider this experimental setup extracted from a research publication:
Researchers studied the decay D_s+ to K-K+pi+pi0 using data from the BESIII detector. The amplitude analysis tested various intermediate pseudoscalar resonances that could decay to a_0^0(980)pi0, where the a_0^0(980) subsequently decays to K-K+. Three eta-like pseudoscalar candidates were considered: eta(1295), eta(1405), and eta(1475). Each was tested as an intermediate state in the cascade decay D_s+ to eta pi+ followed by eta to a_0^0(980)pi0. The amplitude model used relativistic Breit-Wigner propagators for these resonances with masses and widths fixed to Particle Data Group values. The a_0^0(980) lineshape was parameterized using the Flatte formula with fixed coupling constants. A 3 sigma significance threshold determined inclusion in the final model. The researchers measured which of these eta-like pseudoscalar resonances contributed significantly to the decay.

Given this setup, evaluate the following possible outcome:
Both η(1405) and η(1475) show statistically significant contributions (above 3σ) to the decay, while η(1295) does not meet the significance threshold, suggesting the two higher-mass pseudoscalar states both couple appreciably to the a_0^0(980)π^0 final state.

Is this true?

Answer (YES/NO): NO